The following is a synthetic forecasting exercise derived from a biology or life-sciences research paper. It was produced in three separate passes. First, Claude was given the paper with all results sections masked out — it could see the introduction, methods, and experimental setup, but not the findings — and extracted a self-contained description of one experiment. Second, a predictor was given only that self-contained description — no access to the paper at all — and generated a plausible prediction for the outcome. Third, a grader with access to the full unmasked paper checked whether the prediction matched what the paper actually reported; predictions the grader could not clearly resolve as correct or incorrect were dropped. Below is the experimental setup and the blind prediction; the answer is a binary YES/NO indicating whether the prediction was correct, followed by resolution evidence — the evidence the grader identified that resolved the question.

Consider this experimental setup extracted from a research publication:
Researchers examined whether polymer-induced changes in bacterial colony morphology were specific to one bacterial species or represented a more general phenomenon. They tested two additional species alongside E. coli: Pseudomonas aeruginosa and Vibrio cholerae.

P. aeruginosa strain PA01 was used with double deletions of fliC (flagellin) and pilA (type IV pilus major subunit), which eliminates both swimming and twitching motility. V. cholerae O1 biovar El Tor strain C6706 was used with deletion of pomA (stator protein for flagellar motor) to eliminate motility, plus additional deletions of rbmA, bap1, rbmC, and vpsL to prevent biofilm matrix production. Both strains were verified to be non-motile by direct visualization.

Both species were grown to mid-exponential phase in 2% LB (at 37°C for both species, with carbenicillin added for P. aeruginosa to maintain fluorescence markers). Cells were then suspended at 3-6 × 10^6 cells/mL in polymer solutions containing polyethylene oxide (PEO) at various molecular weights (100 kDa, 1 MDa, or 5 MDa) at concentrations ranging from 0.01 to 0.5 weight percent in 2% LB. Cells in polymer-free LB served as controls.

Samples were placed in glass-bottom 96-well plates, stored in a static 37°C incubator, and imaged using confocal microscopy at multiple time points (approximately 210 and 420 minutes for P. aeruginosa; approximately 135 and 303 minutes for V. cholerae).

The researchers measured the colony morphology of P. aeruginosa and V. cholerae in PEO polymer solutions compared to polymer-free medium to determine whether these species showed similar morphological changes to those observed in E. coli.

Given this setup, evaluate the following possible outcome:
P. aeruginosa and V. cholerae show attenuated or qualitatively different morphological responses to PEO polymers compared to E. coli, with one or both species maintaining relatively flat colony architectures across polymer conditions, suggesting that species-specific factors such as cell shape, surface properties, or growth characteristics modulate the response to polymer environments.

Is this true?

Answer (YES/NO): NO